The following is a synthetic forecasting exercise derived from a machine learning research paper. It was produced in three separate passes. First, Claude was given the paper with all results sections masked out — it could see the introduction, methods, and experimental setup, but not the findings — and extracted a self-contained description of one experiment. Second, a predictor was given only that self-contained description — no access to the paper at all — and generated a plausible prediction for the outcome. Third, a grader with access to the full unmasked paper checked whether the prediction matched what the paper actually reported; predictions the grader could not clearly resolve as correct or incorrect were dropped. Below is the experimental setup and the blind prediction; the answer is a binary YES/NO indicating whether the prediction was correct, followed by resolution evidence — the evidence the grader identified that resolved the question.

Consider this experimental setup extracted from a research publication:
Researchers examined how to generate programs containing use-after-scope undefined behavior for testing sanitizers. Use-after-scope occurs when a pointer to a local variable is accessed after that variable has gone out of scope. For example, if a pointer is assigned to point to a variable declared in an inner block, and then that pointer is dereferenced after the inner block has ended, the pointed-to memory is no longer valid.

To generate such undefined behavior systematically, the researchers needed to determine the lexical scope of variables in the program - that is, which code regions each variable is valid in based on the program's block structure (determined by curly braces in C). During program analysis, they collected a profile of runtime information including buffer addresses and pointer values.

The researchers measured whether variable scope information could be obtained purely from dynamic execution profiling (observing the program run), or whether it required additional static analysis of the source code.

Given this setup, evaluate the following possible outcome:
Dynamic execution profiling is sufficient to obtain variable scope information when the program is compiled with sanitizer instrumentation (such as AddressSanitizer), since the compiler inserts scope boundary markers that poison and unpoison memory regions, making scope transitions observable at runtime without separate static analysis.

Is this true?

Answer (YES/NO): NO